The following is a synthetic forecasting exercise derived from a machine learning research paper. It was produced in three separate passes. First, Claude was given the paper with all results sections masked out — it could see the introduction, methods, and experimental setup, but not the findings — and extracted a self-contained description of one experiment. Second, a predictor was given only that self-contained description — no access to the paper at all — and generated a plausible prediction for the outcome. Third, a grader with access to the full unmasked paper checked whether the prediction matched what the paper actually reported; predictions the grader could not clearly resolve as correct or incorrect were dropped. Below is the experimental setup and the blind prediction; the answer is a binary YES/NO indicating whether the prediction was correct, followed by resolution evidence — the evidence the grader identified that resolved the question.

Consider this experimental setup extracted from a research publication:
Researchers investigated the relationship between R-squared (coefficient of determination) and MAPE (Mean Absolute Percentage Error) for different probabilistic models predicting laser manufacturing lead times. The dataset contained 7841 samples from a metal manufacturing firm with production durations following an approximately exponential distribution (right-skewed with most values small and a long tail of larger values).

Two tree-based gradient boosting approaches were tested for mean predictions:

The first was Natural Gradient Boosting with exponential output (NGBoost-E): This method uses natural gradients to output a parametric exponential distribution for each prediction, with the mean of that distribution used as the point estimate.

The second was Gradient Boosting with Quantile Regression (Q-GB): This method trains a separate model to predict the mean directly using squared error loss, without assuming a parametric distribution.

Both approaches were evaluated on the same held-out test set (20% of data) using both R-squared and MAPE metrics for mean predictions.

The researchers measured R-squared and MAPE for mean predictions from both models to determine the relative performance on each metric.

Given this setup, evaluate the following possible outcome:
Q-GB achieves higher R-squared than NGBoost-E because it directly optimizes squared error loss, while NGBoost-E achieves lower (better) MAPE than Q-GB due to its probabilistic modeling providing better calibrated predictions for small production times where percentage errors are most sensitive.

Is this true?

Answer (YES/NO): NO